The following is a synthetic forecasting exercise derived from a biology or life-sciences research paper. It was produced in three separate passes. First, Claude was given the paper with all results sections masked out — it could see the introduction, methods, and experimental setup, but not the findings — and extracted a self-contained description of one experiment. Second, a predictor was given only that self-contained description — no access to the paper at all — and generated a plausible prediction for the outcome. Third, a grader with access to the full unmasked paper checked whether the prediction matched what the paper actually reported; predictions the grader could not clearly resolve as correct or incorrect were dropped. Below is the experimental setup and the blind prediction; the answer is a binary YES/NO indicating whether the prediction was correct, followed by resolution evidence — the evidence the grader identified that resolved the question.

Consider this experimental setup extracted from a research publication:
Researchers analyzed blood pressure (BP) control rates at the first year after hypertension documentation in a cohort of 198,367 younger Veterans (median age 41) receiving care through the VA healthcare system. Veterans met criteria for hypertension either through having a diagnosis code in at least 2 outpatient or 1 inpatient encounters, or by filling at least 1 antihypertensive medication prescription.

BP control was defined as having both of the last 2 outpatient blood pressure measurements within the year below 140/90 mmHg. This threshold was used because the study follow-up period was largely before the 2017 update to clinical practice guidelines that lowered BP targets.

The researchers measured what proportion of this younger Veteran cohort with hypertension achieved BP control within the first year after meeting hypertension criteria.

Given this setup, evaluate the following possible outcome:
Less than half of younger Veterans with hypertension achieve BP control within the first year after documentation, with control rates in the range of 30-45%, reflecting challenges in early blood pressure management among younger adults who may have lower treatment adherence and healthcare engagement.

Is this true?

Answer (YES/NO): NO